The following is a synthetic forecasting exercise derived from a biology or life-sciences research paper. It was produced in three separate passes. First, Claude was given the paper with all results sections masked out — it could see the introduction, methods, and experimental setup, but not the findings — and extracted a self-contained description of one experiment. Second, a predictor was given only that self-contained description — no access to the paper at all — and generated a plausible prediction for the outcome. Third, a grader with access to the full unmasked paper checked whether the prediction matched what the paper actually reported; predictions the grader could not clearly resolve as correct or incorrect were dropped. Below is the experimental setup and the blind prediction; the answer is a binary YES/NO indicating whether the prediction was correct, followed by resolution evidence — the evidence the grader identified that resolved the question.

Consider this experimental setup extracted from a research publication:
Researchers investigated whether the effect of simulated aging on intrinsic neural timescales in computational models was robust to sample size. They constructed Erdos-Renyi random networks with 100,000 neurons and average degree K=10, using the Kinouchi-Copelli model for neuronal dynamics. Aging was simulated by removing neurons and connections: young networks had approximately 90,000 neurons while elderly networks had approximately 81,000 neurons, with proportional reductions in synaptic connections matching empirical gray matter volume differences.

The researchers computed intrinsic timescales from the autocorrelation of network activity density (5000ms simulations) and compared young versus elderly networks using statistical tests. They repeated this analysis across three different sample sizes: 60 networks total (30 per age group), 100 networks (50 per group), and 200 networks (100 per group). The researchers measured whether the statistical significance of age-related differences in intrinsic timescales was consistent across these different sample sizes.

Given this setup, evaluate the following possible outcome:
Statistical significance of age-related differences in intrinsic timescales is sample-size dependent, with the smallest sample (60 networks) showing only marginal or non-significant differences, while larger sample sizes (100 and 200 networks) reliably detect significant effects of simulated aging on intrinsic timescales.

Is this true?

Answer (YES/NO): NO